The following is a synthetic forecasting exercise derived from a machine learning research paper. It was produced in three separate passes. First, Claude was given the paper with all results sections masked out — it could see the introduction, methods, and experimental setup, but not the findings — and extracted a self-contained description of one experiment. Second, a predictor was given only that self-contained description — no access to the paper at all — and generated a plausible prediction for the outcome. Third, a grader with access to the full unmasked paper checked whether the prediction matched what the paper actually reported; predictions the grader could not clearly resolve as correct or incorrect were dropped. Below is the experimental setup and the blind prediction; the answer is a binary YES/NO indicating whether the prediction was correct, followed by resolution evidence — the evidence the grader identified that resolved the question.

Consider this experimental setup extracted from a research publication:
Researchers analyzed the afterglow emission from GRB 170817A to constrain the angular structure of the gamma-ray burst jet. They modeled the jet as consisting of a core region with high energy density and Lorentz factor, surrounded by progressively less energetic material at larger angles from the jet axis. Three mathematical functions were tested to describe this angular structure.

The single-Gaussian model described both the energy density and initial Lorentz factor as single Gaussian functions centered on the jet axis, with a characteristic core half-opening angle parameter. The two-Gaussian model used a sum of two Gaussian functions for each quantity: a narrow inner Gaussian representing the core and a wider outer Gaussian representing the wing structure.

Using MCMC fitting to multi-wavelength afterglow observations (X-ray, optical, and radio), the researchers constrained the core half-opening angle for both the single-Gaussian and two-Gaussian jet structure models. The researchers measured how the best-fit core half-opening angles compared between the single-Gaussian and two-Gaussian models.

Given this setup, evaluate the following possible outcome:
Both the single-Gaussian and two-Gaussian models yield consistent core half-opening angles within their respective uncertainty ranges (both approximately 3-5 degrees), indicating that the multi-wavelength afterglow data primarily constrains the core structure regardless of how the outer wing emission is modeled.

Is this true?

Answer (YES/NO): NO